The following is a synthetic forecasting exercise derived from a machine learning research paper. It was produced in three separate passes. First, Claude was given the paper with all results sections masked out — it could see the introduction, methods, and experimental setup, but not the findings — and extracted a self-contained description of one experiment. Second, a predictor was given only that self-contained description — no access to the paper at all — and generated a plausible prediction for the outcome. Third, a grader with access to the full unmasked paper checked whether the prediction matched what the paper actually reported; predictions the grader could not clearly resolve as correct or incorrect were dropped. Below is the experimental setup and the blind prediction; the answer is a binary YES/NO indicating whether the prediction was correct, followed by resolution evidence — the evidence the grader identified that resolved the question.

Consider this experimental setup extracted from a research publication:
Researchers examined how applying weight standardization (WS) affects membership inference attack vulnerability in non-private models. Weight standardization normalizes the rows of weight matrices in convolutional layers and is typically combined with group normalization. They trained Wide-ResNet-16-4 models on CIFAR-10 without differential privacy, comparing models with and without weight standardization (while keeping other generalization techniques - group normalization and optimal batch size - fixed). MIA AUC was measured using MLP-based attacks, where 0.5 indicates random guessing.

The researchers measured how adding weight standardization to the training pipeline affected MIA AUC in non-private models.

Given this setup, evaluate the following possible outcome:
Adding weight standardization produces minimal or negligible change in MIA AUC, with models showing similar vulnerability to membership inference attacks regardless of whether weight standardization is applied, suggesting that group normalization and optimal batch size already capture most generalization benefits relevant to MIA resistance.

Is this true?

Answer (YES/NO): NO